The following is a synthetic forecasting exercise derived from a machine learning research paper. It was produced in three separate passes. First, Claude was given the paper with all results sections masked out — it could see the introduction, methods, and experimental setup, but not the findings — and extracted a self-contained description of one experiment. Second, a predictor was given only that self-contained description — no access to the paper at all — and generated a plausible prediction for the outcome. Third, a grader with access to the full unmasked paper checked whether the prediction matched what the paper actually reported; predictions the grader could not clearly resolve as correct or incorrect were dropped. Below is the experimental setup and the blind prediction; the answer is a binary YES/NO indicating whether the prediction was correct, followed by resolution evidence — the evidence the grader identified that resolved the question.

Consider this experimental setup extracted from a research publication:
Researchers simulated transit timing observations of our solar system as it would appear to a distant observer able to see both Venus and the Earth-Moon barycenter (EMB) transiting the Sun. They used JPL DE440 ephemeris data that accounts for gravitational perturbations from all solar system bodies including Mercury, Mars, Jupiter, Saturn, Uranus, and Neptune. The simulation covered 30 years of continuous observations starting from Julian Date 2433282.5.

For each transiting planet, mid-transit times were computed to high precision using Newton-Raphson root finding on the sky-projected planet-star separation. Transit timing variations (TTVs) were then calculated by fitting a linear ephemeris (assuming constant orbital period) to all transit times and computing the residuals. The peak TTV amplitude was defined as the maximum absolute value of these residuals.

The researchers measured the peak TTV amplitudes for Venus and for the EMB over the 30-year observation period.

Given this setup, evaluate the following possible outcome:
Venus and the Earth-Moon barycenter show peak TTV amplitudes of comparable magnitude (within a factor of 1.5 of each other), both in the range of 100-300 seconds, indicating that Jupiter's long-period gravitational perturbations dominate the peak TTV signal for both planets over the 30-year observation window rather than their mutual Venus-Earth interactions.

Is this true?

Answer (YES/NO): NO